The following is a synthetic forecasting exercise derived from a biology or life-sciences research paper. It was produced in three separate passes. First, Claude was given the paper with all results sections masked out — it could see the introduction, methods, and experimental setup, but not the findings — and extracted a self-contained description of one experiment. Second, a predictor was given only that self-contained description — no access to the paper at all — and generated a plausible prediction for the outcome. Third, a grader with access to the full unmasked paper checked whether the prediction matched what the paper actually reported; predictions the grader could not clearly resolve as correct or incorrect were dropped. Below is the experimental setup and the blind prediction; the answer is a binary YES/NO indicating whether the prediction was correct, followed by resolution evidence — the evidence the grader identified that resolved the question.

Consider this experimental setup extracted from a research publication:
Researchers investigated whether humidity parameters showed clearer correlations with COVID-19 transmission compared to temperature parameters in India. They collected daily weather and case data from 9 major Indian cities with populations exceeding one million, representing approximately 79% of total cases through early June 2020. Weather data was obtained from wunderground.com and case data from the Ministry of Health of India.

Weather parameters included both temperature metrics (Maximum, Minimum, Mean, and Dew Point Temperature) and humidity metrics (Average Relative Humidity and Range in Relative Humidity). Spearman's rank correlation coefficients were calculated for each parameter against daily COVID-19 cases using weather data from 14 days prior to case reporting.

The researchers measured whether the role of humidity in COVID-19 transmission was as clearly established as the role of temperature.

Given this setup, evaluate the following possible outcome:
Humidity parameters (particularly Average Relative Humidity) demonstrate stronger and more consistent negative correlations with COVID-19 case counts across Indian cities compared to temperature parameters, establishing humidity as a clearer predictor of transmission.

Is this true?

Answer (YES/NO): NO